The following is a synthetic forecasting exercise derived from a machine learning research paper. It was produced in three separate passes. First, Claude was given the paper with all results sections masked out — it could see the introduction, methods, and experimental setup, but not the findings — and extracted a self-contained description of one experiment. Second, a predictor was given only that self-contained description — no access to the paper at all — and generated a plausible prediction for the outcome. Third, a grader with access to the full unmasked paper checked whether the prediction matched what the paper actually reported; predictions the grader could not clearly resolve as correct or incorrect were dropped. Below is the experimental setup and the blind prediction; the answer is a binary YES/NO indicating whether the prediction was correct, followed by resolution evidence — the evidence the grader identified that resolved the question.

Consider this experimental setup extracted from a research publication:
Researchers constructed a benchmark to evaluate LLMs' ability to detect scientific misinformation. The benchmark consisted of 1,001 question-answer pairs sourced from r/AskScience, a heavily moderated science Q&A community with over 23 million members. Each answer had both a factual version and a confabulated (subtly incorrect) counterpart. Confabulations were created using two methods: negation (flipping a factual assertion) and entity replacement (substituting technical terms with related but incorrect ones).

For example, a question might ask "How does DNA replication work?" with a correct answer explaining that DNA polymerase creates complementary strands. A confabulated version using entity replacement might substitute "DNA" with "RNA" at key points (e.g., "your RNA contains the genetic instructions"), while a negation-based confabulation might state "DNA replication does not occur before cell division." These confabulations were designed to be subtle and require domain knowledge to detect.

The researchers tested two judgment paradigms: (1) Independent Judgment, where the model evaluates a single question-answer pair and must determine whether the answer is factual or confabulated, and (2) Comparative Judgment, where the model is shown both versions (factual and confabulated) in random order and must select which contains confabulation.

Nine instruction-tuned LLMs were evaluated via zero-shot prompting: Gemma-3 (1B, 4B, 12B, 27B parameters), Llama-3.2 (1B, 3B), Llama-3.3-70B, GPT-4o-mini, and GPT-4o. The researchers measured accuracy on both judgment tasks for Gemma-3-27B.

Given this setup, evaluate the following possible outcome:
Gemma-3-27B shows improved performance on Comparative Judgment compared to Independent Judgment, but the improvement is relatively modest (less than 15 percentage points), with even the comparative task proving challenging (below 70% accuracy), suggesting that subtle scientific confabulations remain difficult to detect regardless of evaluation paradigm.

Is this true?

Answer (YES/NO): NO